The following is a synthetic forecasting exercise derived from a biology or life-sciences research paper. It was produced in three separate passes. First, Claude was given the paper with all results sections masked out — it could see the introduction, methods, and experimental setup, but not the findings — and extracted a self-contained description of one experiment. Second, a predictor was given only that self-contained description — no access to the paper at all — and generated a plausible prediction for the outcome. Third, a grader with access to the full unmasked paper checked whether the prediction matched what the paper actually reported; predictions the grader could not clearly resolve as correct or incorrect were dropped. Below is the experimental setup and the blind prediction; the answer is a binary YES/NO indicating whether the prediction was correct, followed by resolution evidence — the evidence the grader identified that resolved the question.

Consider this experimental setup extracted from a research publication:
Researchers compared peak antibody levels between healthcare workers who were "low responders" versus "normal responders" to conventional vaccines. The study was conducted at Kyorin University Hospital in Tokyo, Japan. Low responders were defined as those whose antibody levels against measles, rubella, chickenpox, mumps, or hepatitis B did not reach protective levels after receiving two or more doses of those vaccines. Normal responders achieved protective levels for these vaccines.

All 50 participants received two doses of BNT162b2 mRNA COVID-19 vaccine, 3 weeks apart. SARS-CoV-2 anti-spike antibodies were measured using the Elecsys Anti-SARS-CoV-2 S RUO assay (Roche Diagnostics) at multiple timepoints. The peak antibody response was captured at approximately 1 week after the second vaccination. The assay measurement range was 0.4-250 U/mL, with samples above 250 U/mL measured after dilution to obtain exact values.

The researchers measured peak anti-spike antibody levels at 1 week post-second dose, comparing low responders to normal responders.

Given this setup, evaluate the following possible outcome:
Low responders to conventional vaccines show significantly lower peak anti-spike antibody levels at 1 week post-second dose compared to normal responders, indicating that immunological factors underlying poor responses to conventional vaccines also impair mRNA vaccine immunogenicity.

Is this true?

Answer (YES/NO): NO